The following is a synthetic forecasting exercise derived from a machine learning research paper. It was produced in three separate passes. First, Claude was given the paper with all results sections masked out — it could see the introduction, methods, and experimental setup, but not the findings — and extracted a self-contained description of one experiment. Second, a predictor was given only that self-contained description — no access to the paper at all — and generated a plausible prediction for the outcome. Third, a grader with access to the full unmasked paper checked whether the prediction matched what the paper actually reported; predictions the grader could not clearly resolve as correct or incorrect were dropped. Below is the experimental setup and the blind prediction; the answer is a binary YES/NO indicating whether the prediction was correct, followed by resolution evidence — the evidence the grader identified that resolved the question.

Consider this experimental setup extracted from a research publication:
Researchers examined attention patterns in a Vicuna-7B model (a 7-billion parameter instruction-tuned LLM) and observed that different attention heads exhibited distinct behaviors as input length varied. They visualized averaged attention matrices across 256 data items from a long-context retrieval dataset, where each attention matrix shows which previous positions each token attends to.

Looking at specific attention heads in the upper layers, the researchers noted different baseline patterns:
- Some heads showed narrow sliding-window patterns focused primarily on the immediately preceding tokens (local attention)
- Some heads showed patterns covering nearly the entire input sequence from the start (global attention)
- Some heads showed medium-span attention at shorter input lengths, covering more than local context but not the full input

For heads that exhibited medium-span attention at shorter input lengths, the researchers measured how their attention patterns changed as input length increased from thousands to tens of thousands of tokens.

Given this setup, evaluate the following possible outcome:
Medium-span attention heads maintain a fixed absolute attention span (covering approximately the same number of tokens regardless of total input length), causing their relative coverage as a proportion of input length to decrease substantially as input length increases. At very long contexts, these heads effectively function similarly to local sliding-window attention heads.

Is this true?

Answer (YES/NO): NO